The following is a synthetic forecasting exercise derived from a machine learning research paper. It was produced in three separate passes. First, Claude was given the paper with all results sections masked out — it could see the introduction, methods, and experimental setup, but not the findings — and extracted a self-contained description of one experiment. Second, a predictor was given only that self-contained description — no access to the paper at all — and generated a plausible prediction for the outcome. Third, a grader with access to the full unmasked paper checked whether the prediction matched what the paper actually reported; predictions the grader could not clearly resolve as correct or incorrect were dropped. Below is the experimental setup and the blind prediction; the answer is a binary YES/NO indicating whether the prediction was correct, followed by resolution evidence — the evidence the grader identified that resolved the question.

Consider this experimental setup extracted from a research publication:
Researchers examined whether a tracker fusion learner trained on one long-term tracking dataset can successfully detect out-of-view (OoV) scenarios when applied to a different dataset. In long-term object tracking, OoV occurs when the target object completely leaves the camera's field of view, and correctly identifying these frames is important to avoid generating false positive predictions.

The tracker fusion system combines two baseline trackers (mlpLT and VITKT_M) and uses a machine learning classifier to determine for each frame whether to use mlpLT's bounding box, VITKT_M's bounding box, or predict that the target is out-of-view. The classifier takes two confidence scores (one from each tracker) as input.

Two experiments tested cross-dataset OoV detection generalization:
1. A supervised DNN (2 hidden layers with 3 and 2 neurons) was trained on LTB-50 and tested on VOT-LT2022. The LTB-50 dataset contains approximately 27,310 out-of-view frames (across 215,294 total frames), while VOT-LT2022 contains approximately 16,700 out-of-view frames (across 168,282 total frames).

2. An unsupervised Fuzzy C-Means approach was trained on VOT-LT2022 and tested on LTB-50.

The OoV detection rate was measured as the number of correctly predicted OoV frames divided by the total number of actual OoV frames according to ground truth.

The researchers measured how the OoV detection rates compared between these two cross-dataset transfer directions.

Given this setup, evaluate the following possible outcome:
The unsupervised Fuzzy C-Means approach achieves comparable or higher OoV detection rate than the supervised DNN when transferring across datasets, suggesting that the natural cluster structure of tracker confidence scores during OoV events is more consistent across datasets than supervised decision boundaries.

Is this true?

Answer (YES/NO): YES